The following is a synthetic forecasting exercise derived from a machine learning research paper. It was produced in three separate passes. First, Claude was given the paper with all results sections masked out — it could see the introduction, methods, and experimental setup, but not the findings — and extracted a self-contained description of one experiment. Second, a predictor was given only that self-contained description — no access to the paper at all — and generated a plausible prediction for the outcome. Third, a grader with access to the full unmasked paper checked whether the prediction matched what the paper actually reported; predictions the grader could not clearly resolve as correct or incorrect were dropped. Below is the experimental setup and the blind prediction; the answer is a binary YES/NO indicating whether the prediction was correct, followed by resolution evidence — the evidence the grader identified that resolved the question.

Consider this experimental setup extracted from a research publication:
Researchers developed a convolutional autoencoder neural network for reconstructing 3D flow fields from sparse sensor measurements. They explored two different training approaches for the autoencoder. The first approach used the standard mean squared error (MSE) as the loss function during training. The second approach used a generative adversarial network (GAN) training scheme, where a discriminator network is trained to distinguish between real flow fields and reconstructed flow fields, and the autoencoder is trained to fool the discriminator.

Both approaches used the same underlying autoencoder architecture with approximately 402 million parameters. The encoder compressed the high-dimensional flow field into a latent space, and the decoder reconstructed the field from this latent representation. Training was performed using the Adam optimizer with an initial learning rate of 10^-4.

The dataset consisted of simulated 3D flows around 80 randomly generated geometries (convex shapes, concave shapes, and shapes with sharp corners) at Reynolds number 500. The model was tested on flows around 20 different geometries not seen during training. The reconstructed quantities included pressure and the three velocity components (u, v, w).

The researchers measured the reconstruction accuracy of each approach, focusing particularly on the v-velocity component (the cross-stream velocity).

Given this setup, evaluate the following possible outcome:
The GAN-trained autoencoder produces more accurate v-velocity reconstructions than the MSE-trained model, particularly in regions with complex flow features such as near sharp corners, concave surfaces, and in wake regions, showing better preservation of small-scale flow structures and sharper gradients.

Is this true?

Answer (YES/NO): NO